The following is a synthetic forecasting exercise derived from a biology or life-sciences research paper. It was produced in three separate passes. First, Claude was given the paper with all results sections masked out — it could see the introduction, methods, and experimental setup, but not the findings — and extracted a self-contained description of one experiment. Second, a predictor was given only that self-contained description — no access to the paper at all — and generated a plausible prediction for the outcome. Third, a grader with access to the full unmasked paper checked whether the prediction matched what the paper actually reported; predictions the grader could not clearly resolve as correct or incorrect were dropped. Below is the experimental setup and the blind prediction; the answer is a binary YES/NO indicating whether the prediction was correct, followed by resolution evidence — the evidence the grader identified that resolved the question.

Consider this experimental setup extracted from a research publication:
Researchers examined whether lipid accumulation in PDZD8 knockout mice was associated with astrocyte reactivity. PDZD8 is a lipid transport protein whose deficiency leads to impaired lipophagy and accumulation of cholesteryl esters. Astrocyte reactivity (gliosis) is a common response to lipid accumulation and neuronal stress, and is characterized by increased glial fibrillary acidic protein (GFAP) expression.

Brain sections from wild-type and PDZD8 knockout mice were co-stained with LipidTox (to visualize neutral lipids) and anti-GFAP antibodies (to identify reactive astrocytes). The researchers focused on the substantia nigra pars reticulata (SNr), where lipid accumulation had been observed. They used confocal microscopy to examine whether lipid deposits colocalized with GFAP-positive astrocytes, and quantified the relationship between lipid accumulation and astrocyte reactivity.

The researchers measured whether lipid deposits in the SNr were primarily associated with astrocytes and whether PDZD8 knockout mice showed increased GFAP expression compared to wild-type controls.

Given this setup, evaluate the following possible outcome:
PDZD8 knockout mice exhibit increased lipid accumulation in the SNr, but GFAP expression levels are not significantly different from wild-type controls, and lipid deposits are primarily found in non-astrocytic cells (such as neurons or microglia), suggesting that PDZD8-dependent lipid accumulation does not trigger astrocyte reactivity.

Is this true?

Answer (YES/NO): NO